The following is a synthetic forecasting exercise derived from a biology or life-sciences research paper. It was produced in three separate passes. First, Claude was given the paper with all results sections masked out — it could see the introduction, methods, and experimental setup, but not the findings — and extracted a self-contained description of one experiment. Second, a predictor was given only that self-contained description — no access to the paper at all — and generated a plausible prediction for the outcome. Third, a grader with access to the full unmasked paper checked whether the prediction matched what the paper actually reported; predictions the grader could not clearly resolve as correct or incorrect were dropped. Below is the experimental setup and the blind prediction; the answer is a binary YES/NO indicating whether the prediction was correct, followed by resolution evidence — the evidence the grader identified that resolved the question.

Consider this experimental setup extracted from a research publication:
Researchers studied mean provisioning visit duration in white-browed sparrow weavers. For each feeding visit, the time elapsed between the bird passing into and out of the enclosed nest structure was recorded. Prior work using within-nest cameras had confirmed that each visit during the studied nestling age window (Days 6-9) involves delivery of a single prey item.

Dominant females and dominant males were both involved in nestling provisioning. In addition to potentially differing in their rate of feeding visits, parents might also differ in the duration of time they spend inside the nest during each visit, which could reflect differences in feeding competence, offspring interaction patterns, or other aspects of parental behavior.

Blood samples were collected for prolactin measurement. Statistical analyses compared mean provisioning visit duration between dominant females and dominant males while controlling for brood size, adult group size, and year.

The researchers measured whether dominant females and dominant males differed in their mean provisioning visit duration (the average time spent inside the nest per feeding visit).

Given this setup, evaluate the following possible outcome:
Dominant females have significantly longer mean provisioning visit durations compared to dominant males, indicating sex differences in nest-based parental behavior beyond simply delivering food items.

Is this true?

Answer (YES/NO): YES